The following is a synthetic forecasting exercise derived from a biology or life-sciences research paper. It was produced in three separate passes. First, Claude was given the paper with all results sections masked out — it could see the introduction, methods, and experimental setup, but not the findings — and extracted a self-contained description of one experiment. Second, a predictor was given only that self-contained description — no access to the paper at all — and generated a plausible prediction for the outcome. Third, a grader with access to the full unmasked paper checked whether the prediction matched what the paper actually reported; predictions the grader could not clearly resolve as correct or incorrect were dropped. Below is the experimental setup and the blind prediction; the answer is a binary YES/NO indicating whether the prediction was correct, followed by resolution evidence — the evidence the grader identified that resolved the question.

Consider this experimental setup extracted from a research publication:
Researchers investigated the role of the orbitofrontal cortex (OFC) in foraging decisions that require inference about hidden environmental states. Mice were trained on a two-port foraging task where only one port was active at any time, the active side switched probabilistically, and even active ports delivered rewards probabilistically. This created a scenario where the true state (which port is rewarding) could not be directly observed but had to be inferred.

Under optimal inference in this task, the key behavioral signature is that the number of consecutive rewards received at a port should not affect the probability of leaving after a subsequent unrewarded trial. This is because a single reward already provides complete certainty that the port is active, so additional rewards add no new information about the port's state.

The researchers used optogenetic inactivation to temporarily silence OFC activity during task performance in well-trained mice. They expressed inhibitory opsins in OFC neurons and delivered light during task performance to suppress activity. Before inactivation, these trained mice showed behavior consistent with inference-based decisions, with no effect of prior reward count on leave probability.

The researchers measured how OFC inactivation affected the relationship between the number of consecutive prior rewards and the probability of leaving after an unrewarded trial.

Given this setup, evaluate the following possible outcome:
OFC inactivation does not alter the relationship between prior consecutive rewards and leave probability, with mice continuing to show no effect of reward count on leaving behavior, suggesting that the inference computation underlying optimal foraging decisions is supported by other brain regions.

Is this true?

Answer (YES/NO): NO